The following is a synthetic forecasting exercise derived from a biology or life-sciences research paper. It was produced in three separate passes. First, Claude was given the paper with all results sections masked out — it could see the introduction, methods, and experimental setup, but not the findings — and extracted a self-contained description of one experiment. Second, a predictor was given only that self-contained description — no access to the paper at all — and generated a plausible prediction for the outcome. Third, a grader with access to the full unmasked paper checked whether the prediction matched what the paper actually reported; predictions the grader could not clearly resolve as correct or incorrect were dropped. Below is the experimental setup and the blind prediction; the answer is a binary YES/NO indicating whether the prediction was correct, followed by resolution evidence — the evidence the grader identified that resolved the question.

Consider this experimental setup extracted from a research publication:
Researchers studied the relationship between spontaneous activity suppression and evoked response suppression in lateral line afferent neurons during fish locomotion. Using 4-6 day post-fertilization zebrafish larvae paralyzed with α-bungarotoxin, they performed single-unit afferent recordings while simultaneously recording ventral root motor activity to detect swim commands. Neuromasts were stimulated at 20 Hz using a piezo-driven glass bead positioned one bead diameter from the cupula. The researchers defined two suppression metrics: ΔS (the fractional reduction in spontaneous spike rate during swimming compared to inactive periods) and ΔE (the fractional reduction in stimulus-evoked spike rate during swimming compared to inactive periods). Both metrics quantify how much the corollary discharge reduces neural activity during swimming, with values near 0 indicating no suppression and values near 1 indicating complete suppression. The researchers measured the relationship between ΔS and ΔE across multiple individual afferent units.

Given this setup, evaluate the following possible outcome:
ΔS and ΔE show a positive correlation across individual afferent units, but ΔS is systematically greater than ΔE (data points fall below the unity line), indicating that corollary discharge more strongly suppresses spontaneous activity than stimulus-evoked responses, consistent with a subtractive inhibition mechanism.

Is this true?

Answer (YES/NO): NO